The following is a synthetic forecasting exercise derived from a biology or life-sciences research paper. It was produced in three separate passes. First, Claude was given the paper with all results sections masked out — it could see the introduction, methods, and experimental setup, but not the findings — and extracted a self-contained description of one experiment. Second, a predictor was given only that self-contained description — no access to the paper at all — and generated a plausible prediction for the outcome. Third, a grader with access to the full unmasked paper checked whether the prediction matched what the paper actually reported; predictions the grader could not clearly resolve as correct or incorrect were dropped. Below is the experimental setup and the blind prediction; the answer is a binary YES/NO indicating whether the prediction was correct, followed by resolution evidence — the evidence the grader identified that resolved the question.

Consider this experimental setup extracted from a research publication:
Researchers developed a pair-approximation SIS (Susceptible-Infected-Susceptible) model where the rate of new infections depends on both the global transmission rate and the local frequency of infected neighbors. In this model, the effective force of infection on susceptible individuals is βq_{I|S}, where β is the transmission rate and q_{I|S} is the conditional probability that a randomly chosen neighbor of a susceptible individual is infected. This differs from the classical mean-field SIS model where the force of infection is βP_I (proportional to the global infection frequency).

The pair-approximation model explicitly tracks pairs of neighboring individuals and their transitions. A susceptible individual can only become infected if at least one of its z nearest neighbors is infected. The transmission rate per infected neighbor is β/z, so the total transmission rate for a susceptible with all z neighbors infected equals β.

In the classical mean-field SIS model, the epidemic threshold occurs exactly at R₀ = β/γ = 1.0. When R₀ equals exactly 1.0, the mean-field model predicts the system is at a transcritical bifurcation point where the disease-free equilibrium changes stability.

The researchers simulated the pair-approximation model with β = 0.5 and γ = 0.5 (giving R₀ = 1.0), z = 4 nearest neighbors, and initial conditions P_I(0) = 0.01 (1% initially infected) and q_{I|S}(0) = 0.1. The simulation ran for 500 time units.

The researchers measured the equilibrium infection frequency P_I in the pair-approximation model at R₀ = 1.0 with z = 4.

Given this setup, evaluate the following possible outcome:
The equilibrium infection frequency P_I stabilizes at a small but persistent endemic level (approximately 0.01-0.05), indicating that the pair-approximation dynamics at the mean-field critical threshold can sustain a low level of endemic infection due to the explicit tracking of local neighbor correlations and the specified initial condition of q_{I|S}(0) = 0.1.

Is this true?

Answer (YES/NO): NO